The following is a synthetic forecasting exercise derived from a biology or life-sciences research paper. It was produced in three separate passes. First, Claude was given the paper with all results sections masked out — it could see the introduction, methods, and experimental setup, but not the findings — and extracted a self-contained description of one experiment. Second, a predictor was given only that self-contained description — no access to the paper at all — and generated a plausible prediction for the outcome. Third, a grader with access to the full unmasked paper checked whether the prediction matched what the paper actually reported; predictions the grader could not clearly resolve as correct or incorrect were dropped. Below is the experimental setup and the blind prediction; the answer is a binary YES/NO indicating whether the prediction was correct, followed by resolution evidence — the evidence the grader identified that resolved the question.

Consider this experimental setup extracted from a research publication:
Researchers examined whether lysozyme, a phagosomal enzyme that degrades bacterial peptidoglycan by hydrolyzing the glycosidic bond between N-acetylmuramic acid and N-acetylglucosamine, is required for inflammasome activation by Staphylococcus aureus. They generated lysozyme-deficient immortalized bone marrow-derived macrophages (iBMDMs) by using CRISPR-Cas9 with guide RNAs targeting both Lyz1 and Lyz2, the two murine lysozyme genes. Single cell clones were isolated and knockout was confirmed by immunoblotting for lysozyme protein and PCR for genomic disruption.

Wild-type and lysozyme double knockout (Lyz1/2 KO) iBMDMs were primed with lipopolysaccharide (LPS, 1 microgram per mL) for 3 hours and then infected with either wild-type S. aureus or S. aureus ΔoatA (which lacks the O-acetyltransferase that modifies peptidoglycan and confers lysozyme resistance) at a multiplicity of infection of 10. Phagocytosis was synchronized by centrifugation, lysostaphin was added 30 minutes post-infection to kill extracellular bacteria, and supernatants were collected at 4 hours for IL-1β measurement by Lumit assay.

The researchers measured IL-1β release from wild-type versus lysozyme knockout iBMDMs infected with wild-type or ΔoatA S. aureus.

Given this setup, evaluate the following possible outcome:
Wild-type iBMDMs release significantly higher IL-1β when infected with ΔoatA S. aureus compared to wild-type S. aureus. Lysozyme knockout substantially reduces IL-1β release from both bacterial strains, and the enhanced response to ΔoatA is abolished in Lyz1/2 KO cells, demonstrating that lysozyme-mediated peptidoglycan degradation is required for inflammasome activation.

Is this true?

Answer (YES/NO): NO